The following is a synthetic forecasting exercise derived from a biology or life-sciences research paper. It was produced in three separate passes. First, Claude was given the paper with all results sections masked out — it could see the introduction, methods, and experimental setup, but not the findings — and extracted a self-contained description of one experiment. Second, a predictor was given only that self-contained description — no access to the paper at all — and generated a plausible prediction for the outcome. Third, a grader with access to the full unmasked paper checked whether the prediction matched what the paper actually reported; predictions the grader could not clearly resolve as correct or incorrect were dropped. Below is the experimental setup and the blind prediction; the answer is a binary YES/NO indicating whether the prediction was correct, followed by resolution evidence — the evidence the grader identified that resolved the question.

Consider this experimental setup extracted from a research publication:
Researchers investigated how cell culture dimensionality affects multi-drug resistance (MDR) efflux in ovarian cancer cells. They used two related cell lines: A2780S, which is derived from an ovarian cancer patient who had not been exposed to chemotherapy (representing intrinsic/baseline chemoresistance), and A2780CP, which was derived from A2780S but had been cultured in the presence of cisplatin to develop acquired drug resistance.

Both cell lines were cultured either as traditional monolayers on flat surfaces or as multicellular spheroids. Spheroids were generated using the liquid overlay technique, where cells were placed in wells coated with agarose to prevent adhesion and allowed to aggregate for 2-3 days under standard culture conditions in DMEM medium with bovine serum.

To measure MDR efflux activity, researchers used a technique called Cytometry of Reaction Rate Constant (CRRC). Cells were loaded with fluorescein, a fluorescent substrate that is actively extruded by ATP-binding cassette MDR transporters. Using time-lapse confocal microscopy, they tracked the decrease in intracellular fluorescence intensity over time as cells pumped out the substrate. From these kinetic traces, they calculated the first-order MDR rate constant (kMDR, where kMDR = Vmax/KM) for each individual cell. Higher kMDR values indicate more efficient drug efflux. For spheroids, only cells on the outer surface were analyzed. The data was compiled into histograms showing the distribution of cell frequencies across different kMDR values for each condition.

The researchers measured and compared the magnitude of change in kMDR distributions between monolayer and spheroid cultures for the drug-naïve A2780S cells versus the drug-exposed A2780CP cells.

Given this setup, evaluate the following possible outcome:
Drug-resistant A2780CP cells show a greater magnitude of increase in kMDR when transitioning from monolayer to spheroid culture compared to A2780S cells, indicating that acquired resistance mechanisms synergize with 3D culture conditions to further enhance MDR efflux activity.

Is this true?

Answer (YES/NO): NO